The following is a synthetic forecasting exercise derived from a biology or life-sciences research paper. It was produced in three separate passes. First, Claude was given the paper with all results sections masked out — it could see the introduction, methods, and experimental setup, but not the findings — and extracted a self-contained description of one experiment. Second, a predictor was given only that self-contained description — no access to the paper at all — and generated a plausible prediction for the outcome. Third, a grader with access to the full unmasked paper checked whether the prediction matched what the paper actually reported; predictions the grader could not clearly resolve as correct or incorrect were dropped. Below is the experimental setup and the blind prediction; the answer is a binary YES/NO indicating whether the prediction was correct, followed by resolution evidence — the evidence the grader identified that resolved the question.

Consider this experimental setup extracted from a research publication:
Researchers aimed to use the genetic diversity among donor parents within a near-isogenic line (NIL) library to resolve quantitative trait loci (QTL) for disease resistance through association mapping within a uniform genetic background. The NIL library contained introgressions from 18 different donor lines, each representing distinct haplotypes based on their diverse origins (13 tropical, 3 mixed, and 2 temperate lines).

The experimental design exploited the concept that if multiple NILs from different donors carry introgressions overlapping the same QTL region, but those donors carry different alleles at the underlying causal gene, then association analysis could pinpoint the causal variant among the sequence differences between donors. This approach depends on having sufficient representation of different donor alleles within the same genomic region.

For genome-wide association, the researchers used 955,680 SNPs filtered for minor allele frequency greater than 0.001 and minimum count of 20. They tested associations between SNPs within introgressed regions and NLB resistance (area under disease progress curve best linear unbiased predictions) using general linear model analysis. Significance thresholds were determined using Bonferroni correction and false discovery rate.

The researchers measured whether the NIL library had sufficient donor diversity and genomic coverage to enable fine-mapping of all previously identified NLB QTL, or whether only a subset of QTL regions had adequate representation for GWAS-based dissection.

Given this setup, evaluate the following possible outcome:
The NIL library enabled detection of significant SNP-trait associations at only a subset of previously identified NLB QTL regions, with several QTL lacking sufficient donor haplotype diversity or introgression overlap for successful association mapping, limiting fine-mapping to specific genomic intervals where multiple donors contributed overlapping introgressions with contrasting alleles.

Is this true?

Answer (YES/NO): YES